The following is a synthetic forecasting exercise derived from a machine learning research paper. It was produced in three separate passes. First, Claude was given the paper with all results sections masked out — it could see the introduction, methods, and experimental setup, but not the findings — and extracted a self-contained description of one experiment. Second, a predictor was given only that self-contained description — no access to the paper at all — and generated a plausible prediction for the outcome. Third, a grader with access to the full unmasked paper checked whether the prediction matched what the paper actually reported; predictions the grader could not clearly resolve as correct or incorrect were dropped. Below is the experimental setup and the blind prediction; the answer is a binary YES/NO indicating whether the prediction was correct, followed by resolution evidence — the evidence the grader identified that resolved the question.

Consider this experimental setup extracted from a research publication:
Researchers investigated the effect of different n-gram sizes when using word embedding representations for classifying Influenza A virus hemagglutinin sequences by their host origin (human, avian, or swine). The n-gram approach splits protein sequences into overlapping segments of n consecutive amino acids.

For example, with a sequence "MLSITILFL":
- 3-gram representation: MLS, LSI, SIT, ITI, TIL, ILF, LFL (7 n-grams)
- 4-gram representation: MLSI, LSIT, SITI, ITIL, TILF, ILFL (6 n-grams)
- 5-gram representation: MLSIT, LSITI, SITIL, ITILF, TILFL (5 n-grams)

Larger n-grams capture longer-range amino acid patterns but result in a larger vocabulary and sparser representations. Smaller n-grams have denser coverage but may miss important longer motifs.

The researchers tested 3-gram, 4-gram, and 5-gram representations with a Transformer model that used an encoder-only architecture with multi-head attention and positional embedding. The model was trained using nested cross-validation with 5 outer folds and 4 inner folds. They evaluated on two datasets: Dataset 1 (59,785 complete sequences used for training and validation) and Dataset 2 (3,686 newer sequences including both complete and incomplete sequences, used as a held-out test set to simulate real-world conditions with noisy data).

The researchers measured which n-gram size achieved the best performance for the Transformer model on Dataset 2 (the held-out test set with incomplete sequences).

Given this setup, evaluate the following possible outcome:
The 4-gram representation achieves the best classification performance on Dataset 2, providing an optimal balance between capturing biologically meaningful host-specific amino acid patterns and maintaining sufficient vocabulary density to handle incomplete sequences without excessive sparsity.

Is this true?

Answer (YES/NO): NO